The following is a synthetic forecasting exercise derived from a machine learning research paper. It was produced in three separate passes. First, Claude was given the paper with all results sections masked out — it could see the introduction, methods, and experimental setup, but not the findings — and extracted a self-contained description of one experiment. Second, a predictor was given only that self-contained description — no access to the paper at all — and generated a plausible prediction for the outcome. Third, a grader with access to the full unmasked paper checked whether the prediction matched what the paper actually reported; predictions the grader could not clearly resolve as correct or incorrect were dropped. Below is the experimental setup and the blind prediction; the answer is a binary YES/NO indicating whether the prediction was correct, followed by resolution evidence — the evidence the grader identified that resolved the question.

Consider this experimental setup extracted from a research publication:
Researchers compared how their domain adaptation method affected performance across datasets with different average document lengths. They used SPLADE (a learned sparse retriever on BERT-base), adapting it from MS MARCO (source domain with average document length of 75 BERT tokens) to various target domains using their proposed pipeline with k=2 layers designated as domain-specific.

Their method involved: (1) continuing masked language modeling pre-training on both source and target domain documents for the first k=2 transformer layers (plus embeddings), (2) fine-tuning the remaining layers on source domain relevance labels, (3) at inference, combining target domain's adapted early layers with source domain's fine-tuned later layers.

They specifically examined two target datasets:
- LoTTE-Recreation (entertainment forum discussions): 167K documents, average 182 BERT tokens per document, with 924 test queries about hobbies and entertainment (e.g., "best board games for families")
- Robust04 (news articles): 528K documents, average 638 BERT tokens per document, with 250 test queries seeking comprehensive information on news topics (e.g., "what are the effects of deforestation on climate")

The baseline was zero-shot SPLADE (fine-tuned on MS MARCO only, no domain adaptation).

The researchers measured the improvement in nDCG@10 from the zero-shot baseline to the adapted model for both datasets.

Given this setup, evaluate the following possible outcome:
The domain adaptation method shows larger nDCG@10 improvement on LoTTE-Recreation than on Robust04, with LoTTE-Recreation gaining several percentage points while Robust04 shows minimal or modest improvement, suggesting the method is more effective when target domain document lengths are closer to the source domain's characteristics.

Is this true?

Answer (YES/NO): NO